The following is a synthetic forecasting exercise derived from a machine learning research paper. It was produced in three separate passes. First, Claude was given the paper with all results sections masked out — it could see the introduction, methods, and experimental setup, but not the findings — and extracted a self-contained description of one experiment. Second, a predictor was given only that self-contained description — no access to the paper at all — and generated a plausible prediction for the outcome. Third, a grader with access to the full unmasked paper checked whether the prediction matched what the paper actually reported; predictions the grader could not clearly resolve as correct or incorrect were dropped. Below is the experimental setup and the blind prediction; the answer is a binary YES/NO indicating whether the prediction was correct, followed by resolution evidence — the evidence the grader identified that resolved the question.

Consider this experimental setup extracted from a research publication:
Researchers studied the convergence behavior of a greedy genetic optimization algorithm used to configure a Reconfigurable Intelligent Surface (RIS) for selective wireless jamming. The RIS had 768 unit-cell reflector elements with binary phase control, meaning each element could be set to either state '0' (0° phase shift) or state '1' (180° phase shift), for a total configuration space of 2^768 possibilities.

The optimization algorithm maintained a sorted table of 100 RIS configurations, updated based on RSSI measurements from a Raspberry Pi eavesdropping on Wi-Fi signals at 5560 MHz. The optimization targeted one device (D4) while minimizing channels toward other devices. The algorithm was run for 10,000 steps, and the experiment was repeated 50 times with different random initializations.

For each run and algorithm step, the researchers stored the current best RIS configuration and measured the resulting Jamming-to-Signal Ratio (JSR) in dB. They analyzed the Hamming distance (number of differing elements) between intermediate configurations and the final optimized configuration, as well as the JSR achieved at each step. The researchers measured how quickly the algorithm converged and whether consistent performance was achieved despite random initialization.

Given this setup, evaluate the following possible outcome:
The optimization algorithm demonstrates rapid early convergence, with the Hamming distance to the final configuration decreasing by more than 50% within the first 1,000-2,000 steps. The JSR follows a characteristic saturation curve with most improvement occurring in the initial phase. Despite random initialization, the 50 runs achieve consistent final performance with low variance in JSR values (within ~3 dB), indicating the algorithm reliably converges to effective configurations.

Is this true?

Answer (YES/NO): NO